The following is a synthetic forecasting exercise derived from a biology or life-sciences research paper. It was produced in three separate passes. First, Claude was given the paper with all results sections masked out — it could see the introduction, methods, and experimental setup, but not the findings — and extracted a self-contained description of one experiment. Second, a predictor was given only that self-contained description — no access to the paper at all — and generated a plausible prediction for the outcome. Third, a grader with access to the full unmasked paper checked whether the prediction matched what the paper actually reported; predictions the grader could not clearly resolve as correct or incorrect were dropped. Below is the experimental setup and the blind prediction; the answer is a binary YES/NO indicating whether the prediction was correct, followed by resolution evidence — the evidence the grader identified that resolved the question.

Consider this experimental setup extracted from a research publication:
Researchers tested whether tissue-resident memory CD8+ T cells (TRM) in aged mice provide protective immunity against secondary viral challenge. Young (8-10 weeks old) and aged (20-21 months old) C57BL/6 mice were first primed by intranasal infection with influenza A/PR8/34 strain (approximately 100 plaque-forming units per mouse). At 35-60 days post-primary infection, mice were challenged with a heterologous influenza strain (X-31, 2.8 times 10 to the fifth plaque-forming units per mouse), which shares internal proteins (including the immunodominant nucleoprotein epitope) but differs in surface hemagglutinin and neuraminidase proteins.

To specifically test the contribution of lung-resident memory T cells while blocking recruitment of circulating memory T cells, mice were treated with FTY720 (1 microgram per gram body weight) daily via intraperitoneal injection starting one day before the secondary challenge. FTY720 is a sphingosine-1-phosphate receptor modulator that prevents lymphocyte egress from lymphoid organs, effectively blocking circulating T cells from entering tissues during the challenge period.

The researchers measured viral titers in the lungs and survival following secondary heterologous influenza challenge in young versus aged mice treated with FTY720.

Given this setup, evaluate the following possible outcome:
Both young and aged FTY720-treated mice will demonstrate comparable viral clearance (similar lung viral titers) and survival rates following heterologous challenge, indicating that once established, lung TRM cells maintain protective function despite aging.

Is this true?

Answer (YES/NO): NO